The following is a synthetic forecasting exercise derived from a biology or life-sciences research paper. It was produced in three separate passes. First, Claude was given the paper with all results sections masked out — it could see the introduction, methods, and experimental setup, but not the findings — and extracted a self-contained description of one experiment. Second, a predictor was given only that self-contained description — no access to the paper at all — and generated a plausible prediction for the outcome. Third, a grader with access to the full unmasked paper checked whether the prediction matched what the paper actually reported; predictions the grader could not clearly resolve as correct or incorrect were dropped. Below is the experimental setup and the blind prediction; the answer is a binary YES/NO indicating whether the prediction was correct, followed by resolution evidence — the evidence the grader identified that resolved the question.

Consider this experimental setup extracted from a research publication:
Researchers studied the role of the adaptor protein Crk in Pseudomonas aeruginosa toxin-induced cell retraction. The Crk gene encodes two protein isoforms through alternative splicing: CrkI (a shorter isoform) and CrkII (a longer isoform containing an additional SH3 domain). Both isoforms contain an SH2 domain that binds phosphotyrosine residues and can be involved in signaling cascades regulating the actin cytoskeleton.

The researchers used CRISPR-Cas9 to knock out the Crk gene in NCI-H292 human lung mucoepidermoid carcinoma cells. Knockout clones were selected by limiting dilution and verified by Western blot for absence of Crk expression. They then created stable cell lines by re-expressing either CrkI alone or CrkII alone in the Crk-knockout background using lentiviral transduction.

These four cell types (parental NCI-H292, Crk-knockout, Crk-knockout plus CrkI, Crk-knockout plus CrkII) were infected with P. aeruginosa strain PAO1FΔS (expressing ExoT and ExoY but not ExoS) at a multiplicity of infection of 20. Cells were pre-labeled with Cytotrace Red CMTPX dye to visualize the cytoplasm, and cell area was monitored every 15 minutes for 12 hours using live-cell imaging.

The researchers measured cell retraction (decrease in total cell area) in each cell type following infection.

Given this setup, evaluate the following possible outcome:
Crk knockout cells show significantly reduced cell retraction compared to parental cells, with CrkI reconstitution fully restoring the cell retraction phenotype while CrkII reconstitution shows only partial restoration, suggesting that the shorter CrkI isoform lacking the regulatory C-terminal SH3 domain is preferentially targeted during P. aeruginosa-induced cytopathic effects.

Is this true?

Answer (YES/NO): NO